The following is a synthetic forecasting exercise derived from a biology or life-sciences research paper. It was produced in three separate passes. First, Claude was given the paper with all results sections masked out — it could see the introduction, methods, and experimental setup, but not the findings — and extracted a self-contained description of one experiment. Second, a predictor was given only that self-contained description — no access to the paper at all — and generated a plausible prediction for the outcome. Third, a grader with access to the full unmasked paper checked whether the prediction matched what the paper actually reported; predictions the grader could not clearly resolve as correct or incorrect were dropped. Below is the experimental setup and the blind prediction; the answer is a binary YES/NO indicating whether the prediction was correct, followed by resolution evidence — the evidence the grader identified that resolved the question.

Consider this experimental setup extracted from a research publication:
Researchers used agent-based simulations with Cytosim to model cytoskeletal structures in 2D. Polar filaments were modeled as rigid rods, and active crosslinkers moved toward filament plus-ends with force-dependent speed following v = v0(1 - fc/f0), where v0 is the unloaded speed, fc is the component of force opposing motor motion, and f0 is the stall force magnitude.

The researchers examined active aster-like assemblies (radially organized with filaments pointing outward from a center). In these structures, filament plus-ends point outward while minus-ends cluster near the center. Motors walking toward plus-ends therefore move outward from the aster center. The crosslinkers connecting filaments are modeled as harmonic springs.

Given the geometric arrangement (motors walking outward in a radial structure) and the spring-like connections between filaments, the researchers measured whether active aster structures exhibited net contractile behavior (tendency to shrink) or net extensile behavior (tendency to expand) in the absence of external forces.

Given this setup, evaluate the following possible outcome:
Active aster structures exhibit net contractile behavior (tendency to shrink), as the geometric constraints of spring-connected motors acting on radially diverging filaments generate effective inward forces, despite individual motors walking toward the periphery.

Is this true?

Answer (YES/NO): YES